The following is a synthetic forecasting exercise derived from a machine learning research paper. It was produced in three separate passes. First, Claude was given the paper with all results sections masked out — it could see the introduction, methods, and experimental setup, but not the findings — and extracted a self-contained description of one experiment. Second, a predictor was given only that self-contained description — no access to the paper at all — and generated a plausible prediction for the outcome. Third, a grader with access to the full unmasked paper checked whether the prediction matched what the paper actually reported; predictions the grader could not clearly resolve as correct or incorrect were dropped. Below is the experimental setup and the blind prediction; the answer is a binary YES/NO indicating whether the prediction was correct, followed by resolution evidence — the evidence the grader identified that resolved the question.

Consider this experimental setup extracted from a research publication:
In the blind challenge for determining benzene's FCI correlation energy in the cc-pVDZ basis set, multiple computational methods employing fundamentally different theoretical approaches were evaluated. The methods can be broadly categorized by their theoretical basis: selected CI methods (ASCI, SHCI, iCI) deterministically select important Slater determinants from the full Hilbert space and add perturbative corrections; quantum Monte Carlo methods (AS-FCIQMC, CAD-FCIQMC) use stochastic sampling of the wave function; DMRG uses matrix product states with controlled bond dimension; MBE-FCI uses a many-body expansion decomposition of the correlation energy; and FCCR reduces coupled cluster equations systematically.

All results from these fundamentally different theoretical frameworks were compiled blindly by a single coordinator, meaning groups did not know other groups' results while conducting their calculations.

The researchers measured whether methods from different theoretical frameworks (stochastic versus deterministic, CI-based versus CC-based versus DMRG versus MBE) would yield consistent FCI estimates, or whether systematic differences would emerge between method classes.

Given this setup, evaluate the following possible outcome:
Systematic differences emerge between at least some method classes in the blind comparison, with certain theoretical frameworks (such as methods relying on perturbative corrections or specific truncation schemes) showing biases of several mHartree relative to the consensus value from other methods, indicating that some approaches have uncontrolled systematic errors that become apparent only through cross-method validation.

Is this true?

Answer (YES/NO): YES